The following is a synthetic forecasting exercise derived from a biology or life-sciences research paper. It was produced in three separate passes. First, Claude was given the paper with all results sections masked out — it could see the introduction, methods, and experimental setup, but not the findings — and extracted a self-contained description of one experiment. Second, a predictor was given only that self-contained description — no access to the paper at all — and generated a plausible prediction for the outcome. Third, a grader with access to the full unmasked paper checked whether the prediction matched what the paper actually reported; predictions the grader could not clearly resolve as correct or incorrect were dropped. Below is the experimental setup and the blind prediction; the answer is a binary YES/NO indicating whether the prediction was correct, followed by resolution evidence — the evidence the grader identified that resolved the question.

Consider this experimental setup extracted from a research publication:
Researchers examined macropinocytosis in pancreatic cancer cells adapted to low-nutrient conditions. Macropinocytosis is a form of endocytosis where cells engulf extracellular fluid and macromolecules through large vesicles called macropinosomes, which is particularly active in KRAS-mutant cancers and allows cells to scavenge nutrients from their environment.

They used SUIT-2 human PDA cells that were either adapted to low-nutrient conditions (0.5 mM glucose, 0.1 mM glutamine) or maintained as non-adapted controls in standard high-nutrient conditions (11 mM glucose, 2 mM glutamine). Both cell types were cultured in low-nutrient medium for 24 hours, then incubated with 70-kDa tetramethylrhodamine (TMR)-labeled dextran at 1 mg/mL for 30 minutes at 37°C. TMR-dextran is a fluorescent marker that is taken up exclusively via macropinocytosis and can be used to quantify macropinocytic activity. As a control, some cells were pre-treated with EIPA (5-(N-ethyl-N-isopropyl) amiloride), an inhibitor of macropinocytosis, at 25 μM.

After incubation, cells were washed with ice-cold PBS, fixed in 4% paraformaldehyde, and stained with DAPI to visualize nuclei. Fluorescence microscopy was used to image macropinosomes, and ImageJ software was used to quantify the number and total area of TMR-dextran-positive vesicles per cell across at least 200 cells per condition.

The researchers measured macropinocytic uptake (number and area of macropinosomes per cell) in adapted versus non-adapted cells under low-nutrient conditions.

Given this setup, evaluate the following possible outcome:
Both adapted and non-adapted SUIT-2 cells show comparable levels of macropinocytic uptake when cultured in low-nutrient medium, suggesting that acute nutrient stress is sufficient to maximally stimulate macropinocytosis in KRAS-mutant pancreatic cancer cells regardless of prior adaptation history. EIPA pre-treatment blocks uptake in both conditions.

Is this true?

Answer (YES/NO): YES